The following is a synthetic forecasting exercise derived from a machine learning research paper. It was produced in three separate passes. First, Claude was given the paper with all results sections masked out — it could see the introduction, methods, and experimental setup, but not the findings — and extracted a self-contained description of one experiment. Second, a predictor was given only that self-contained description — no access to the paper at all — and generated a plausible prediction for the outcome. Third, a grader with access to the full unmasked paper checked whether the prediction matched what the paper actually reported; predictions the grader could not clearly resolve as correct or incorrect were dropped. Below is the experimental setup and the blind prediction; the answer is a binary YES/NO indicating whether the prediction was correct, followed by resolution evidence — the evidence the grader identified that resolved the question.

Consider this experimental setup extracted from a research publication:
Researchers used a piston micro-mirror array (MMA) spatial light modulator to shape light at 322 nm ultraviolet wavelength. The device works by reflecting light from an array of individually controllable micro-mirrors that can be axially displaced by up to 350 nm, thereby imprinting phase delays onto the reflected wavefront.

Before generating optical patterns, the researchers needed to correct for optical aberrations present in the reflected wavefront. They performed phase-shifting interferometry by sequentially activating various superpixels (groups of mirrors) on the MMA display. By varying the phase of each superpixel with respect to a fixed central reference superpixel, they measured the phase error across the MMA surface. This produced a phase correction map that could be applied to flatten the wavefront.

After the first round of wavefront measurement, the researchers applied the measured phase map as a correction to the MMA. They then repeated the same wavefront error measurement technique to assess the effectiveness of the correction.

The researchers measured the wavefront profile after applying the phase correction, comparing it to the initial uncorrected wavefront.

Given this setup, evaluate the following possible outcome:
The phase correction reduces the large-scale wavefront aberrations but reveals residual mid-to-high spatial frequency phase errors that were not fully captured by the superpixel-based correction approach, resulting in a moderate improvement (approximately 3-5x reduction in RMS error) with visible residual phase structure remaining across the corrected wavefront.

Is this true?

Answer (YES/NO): NO